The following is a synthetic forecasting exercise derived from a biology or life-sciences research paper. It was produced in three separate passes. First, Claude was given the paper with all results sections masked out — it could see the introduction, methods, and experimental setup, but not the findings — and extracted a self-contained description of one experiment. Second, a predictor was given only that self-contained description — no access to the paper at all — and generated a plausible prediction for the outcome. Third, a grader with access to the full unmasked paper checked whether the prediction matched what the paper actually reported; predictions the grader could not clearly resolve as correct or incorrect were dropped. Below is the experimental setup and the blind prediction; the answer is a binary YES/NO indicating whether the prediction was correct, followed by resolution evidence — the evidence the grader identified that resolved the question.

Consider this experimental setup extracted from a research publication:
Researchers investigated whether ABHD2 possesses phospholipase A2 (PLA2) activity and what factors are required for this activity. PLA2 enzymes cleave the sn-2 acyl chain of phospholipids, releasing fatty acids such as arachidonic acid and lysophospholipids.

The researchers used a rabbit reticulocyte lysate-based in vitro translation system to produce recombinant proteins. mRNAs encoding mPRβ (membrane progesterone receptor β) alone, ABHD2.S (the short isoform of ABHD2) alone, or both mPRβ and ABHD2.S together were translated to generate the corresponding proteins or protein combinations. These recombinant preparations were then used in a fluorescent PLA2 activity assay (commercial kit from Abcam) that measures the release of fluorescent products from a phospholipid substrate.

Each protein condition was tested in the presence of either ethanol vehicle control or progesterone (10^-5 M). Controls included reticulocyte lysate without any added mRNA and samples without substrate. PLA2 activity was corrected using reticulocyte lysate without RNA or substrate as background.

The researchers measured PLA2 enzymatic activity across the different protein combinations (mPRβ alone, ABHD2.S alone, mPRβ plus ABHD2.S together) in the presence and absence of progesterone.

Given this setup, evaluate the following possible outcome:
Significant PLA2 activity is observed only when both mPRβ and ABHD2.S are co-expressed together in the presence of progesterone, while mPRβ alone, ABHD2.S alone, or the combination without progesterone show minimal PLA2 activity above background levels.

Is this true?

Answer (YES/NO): YES